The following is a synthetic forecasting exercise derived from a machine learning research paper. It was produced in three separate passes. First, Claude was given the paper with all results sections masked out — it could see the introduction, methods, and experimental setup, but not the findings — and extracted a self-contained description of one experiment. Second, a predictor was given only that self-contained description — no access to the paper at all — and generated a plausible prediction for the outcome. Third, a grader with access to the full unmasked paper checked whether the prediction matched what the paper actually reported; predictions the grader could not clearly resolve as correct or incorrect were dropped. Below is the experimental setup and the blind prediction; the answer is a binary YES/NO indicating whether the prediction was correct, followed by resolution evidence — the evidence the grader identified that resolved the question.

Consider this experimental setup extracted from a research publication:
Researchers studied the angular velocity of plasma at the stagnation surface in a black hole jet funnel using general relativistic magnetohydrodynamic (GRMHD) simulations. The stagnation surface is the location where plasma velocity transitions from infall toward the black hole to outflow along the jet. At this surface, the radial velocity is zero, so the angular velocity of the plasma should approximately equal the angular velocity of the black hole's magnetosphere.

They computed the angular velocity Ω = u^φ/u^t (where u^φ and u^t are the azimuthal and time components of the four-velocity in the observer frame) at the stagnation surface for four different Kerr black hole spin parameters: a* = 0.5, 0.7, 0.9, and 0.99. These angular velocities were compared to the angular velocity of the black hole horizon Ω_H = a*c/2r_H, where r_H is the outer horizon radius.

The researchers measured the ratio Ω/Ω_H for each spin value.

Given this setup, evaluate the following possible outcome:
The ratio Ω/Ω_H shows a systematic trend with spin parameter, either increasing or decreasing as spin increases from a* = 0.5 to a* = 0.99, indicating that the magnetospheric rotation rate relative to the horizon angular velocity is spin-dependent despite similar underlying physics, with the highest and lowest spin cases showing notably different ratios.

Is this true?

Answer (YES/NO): NO